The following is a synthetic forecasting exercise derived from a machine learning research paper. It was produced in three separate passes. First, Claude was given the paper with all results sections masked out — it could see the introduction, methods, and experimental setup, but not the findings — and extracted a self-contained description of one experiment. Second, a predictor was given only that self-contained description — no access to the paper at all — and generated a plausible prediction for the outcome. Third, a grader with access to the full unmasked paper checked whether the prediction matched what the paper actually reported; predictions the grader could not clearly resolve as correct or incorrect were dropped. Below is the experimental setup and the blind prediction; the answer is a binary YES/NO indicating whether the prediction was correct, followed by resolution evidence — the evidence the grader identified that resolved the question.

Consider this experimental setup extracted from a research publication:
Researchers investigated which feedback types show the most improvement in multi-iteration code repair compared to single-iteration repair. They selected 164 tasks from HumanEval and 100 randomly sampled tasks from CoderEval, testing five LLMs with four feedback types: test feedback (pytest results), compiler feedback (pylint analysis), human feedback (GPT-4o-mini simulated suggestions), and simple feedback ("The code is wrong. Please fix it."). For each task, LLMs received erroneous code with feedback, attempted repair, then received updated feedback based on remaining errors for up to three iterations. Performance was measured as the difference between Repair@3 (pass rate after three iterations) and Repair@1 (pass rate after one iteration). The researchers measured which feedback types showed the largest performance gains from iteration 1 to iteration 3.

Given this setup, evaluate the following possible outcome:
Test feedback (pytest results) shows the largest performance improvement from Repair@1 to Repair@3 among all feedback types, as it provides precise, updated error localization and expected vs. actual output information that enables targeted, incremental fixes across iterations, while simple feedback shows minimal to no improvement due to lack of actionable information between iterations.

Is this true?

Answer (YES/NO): NO